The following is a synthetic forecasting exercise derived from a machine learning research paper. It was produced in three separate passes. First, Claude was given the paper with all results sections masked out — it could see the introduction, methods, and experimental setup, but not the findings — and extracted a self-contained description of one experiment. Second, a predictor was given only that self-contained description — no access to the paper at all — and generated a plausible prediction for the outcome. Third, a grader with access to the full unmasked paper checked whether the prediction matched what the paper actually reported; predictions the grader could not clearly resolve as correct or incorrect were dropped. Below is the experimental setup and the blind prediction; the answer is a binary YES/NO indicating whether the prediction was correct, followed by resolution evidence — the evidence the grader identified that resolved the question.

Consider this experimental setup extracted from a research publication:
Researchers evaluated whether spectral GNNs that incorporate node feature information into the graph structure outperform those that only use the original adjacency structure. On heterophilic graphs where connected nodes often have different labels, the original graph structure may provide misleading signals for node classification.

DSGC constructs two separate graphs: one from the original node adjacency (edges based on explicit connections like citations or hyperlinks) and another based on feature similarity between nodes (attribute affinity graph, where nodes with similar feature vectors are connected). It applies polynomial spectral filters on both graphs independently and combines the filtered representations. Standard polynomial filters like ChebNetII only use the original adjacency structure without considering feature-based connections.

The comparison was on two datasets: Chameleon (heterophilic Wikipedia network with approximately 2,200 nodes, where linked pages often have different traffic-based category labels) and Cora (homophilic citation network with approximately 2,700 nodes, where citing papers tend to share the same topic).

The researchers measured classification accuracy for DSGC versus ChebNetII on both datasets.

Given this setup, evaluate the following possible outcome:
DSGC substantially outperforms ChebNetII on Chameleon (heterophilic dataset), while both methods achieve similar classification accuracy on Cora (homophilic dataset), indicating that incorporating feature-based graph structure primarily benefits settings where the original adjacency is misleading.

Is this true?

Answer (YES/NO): NO